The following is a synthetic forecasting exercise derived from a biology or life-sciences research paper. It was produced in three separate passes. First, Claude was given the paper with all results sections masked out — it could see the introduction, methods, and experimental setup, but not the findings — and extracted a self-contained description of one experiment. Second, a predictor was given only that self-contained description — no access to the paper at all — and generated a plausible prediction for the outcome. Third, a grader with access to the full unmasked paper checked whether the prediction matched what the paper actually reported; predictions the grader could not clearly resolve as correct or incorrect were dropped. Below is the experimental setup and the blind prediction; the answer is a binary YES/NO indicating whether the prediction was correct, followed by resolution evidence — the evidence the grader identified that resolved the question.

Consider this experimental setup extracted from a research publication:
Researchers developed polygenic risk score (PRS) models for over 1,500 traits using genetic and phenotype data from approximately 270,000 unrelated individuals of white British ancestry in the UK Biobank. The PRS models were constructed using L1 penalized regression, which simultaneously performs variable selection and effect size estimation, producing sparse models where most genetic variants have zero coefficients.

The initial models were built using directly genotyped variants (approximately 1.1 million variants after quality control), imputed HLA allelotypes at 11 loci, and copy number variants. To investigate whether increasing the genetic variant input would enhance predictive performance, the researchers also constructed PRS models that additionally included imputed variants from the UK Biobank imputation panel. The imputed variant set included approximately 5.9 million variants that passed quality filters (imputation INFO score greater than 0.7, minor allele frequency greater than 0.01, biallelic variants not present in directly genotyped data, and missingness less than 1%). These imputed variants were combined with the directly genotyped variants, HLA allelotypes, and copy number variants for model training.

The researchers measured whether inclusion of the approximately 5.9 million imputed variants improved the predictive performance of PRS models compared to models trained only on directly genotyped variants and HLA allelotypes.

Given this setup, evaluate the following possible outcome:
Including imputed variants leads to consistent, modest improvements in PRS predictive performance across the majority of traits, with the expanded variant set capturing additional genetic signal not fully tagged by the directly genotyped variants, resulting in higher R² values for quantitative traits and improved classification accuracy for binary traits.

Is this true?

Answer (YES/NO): NO